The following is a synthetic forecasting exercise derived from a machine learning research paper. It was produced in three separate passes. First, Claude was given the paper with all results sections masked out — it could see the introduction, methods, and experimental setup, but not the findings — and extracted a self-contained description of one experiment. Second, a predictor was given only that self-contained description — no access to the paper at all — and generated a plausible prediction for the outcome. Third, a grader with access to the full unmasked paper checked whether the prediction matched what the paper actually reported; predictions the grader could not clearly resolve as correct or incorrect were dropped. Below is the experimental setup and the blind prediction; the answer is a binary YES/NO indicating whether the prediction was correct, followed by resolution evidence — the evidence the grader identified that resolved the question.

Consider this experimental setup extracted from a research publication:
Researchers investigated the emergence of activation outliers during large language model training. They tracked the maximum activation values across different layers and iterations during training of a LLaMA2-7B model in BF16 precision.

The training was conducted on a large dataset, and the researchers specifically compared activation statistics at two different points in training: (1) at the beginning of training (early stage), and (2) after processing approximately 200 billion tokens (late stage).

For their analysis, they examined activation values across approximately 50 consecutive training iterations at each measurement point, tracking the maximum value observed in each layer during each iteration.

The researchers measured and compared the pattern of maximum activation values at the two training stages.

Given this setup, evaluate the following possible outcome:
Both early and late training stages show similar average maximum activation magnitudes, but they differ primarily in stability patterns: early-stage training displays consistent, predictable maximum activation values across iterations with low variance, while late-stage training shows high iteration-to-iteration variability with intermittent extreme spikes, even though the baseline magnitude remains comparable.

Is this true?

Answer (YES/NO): NO